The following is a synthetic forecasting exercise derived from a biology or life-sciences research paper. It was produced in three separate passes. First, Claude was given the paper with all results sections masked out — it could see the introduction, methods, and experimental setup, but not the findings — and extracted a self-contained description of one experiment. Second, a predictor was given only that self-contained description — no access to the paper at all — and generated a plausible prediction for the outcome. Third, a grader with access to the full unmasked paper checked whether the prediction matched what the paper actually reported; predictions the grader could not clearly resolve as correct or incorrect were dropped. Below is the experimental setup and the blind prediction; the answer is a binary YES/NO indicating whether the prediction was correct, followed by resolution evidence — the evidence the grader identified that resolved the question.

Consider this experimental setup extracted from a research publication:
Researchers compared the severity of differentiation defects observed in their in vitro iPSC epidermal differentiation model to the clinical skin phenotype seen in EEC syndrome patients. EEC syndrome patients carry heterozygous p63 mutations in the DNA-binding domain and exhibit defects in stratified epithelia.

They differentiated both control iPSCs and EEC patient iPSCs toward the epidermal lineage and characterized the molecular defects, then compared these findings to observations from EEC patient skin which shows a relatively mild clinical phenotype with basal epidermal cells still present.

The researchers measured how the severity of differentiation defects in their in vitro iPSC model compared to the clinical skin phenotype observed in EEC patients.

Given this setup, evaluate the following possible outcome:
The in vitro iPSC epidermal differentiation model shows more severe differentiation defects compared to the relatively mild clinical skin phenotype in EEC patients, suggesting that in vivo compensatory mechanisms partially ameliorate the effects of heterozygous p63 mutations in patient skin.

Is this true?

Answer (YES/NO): YES